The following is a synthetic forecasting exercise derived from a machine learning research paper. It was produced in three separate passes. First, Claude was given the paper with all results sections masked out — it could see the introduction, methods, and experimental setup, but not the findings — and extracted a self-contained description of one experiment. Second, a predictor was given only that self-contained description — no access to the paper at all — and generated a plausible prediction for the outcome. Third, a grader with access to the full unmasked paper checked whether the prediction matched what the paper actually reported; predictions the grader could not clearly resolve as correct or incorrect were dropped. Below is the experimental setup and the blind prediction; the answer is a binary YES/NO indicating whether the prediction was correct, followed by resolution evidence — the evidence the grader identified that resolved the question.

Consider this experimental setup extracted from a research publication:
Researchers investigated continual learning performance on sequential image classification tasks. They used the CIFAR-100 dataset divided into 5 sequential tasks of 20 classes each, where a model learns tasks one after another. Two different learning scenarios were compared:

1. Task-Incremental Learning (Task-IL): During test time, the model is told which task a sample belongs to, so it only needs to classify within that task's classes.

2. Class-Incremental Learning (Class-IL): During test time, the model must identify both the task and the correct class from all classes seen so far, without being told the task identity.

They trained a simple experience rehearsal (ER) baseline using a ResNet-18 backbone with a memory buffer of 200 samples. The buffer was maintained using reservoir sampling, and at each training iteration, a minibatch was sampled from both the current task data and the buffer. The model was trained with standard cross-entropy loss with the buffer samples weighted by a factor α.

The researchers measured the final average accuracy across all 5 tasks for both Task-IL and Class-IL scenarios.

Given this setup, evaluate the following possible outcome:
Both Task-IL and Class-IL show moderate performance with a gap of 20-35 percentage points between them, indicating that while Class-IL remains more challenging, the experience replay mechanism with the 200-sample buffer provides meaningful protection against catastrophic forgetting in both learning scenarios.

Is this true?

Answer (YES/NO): NO